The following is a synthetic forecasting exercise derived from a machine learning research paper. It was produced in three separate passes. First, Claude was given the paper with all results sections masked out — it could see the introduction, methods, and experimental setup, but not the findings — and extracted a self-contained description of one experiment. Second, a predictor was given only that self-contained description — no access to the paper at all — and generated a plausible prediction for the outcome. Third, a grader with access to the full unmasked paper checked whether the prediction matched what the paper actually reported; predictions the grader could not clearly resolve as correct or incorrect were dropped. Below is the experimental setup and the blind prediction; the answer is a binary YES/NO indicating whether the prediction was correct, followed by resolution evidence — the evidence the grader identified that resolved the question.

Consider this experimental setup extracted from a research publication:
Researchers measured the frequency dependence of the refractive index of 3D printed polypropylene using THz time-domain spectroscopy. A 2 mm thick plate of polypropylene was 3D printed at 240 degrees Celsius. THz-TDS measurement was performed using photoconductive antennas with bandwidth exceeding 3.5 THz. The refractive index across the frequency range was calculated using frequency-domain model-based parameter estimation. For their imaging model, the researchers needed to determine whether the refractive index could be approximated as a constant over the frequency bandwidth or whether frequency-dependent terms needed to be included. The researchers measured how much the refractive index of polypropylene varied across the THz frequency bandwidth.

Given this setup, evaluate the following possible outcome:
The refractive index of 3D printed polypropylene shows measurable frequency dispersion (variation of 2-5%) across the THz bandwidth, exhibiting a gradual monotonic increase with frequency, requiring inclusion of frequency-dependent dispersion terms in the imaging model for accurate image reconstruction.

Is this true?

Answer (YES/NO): NO